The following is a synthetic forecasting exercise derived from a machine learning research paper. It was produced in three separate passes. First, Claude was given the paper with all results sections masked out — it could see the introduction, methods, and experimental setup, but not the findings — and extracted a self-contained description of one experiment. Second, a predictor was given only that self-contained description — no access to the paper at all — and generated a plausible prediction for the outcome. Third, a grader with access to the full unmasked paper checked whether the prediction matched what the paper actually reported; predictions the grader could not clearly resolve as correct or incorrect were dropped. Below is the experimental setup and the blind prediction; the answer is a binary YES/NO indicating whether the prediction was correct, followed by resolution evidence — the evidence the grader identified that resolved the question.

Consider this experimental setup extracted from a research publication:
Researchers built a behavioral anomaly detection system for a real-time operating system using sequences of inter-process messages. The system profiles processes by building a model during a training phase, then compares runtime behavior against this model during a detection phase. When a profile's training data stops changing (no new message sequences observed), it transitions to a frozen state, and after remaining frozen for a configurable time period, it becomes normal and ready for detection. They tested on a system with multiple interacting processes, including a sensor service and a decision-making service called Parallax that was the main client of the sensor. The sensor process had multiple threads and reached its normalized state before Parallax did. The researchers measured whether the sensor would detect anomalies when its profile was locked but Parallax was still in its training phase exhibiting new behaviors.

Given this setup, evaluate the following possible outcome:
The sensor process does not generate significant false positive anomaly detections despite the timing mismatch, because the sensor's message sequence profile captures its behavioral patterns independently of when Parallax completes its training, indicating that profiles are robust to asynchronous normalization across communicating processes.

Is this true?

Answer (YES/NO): NO